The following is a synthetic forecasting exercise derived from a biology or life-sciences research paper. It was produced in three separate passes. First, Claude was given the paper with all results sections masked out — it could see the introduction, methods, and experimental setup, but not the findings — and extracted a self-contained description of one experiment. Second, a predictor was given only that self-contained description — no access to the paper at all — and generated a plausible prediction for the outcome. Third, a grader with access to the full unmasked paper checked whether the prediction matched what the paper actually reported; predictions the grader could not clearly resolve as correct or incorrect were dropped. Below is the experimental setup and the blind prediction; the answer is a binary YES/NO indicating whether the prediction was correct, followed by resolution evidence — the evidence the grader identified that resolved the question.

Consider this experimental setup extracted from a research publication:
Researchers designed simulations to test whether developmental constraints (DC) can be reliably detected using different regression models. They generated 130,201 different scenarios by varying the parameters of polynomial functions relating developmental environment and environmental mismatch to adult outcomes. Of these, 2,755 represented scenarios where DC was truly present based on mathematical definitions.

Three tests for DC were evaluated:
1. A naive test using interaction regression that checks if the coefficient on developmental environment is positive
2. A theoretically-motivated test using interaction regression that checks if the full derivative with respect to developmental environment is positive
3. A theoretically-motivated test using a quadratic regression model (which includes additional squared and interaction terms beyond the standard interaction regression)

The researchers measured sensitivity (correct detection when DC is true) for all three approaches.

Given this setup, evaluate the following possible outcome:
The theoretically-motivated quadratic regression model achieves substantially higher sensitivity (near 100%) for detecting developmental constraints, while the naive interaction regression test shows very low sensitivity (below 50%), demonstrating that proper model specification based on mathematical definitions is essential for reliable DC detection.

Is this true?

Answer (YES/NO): NO